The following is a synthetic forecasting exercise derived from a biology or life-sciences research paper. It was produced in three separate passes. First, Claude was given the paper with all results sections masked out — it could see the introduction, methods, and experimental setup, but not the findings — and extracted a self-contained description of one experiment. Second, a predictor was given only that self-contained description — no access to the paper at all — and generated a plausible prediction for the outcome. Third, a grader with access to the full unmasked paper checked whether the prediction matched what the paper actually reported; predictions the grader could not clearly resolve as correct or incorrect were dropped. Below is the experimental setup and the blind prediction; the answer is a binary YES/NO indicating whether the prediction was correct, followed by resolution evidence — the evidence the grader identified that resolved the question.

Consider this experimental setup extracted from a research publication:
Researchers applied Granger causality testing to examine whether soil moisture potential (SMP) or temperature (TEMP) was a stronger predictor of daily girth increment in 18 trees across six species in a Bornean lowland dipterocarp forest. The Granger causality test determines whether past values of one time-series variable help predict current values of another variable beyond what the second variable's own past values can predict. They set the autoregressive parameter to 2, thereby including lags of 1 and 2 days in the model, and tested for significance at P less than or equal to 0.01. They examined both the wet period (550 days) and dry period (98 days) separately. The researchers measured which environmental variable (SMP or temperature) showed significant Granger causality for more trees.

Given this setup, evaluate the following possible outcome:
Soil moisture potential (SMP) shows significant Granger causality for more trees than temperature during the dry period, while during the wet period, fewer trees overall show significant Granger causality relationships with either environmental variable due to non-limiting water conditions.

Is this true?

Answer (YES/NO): NO